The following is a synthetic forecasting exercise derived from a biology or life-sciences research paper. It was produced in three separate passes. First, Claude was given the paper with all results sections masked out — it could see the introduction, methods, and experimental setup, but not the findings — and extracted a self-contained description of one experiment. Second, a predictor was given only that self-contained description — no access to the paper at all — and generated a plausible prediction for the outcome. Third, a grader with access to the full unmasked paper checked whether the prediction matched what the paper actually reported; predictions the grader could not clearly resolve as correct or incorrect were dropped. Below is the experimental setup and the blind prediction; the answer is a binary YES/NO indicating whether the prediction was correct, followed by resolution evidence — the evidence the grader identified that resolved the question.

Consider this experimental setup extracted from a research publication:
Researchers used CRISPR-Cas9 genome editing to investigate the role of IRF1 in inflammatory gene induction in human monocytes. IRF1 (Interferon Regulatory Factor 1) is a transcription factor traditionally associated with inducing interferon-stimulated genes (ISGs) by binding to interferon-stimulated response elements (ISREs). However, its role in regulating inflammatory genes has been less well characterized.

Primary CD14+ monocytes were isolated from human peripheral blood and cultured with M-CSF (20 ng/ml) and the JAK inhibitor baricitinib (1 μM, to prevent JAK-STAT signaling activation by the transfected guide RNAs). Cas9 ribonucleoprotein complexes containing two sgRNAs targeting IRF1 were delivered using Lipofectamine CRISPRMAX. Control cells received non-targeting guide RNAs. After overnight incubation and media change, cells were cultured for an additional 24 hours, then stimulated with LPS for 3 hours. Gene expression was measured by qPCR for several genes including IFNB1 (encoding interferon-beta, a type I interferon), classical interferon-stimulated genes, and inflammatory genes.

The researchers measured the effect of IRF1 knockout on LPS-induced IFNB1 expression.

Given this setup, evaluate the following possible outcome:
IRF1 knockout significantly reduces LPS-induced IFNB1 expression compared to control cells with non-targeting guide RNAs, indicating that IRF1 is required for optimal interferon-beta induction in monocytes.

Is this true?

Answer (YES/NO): NO